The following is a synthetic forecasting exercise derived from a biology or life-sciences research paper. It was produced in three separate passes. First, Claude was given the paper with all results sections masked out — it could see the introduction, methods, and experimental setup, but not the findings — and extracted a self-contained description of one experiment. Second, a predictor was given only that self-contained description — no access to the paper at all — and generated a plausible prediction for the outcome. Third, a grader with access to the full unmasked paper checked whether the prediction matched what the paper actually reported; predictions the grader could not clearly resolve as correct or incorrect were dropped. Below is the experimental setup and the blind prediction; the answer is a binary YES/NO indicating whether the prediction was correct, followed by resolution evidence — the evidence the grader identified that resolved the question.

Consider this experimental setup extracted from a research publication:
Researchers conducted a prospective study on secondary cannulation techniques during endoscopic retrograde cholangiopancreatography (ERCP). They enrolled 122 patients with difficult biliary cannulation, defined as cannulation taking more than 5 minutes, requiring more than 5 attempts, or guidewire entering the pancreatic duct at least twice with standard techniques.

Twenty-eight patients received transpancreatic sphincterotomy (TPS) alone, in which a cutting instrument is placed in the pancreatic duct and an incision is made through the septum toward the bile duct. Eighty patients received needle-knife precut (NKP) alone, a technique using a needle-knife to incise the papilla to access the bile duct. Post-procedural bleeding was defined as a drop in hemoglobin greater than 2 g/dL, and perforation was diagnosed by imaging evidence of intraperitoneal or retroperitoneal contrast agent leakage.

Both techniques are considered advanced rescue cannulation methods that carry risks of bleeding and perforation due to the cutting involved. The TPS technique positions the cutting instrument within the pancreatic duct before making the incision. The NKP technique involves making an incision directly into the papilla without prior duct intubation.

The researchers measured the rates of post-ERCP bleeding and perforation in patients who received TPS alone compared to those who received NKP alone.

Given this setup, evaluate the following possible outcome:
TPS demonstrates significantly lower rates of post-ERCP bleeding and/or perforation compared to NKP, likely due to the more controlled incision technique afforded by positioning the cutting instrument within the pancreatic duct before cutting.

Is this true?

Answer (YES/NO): NO